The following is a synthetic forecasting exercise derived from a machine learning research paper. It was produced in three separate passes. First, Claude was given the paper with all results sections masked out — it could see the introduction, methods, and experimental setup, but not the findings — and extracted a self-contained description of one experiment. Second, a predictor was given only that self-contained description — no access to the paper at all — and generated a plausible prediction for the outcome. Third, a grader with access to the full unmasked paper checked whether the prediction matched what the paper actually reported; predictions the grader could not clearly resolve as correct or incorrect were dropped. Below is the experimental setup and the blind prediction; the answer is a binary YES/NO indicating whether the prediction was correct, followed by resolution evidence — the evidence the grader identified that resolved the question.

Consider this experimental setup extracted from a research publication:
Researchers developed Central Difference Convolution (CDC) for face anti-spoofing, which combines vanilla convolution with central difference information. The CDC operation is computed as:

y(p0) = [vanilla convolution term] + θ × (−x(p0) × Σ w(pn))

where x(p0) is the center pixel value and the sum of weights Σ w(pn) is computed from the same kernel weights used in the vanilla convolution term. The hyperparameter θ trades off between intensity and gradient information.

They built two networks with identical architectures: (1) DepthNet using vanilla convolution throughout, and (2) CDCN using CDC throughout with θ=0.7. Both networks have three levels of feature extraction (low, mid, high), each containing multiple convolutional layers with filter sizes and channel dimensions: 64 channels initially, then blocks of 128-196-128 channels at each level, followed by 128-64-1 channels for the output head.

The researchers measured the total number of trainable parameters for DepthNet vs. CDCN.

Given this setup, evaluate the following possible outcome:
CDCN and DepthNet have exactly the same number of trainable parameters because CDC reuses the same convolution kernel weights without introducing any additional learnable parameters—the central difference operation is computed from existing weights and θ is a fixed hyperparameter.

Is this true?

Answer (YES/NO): YES